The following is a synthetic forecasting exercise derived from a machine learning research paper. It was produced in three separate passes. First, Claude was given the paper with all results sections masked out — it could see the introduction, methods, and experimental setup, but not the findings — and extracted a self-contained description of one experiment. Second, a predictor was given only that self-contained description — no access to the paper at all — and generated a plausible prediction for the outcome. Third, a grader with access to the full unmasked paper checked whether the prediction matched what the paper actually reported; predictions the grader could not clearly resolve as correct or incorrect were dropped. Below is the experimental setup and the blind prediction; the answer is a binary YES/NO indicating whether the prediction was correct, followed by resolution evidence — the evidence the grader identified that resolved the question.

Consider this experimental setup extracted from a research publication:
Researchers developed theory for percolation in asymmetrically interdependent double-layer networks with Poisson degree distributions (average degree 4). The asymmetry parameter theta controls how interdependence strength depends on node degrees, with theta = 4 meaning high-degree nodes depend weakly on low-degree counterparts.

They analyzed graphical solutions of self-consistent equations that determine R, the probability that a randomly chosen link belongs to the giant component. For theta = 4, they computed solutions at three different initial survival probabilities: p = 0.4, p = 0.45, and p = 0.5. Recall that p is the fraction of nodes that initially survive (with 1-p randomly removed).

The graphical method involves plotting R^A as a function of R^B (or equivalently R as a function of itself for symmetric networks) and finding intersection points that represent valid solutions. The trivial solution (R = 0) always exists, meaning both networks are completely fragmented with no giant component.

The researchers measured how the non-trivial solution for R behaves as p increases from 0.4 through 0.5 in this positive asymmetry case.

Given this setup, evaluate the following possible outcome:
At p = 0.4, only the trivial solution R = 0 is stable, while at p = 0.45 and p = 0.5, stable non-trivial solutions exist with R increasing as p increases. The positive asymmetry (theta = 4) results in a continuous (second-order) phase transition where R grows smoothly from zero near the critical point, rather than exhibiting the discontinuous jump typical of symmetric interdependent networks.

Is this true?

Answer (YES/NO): YES